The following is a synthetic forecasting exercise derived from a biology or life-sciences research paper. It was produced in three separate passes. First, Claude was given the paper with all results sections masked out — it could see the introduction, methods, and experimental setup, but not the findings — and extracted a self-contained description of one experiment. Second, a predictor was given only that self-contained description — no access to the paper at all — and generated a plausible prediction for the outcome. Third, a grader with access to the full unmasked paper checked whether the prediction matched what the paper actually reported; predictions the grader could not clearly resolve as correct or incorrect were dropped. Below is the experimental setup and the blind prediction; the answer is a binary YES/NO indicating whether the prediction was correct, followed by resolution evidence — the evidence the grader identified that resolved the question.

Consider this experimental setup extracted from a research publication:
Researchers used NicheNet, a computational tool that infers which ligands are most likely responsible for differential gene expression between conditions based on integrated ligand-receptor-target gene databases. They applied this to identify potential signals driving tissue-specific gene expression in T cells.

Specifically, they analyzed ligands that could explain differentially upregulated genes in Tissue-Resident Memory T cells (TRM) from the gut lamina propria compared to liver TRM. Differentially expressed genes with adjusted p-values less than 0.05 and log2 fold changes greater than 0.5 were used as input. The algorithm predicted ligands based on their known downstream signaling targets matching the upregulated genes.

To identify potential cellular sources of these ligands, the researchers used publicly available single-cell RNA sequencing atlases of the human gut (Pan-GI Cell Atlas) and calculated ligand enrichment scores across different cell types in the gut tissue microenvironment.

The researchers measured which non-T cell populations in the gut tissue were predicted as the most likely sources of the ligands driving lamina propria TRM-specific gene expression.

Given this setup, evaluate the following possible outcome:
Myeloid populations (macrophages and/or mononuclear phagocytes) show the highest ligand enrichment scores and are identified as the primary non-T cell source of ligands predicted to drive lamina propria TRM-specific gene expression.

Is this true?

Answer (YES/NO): NO